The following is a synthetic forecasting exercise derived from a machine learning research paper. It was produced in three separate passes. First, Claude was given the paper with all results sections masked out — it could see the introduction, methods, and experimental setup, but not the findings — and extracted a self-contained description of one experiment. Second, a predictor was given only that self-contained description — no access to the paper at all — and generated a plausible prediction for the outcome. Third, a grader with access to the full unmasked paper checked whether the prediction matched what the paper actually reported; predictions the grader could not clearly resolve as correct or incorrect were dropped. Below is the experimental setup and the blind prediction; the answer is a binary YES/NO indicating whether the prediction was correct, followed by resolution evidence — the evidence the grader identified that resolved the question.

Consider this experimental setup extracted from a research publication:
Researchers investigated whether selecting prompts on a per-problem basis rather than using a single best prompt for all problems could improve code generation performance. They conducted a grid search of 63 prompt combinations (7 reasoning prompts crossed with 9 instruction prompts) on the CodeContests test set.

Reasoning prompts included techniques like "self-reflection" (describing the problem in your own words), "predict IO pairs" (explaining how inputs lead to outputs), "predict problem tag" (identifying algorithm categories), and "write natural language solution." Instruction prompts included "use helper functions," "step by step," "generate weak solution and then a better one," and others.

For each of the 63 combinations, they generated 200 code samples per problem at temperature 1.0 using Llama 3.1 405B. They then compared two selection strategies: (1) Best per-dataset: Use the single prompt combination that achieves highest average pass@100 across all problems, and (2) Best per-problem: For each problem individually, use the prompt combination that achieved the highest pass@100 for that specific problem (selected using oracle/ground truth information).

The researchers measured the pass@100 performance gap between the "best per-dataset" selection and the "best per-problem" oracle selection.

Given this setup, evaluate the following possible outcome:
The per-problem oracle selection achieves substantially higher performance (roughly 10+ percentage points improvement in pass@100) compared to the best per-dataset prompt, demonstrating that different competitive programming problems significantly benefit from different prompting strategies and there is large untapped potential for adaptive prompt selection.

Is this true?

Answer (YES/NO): NO